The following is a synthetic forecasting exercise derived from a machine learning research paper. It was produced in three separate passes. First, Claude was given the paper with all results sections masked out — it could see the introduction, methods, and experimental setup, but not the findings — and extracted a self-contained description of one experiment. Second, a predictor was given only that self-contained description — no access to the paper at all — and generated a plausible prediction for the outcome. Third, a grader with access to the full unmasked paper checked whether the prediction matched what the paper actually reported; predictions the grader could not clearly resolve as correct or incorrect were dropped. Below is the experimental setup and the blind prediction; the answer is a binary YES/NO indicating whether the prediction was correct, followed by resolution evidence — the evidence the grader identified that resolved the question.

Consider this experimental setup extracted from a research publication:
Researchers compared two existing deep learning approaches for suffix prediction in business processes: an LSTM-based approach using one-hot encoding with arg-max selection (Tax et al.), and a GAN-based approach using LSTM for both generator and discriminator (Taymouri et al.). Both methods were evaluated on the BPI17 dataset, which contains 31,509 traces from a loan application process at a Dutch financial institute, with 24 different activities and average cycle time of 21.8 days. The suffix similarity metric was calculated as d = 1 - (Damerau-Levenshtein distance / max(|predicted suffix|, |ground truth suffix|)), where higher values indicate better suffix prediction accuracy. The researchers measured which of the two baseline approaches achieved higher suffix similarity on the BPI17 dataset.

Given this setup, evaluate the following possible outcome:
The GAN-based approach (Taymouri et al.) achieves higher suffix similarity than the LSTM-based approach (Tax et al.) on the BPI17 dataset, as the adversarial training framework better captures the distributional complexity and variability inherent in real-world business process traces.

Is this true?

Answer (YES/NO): NO